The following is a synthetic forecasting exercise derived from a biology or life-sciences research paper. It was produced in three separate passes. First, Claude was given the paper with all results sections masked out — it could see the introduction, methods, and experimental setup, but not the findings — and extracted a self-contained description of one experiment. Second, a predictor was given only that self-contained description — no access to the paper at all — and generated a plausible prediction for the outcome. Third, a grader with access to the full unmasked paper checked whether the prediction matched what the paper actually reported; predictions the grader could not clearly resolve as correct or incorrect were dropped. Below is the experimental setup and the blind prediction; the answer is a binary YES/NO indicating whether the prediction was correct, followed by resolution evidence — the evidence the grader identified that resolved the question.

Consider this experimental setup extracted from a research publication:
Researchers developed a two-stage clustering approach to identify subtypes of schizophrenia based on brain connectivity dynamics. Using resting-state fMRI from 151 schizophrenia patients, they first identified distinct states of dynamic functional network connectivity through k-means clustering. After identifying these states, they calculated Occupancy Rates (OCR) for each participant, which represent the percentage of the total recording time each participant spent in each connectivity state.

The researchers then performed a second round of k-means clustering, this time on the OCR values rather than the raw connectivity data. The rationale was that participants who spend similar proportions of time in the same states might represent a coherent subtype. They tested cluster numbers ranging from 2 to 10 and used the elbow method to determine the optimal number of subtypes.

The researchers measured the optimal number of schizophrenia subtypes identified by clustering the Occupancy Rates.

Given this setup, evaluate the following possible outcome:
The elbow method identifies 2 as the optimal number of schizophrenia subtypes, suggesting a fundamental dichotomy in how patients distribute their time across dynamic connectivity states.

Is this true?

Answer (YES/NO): NO